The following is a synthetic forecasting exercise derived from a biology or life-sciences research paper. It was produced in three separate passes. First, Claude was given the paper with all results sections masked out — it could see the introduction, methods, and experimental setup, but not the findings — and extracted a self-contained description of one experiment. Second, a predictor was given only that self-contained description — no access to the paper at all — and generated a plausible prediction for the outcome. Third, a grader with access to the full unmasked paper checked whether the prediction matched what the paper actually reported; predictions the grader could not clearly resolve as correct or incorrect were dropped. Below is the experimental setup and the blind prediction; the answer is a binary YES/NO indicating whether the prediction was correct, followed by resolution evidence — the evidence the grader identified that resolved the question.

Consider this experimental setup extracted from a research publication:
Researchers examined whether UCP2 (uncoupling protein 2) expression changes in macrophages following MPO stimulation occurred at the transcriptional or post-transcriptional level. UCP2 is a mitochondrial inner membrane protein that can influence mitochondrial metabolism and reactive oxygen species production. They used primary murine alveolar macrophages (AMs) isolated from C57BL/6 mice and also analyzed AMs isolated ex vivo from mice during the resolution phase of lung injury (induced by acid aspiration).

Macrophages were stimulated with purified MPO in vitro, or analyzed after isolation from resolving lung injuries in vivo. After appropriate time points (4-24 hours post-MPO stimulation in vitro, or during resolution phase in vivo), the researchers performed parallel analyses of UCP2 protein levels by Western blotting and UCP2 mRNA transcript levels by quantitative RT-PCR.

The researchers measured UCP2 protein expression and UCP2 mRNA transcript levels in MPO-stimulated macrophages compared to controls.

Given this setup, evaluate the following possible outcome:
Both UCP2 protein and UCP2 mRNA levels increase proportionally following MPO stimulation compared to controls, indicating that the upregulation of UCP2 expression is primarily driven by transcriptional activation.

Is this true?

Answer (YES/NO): NO